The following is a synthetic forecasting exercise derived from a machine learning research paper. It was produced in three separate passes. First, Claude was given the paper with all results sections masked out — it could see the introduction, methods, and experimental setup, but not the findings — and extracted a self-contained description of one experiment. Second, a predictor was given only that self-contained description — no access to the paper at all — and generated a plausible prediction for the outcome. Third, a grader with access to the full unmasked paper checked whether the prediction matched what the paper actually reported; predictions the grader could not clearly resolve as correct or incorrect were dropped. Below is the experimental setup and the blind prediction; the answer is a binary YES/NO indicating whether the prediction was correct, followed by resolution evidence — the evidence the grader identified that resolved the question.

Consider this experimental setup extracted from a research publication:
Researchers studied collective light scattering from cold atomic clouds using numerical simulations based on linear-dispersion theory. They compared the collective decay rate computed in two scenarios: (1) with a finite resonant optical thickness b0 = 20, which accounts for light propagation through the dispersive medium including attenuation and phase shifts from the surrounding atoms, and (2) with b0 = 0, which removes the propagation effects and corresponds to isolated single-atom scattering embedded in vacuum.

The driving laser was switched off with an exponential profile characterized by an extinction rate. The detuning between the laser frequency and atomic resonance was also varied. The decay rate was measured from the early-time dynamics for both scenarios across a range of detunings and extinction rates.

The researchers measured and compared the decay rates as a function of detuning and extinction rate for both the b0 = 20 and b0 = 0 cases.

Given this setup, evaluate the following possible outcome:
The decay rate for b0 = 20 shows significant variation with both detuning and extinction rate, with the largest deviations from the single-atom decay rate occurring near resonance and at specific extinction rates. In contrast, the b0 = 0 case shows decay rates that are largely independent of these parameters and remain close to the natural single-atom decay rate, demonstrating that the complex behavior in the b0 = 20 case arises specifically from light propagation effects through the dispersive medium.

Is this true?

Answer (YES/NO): NO